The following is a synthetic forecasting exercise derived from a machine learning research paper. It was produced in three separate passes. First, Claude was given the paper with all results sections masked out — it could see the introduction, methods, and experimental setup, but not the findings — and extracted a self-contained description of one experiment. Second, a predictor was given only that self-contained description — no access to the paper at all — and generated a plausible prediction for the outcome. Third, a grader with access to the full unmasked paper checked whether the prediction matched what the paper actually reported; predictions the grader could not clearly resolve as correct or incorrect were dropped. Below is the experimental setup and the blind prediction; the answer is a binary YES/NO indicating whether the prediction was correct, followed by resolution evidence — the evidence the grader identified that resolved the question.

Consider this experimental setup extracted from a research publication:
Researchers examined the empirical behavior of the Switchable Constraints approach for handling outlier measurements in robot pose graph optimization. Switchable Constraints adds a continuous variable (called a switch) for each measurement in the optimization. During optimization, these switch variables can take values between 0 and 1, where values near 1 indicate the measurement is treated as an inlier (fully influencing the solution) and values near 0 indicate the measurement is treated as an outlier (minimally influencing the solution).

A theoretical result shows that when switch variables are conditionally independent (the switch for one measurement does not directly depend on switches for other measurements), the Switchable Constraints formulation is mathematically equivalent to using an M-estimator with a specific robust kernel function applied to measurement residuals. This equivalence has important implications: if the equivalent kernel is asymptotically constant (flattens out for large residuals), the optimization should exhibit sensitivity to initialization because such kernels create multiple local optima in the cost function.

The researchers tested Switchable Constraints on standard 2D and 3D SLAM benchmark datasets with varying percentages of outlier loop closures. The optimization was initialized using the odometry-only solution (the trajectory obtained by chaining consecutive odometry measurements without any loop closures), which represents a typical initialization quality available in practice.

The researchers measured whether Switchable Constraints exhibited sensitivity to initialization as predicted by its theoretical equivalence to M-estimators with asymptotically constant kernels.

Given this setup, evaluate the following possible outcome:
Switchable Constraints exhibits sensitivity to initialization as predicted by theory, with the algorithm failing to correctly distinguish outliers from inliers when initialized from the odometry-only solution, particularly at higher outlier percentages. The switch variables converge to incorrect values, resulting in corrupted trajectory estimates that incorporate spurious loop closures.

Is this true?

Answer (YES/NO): NO